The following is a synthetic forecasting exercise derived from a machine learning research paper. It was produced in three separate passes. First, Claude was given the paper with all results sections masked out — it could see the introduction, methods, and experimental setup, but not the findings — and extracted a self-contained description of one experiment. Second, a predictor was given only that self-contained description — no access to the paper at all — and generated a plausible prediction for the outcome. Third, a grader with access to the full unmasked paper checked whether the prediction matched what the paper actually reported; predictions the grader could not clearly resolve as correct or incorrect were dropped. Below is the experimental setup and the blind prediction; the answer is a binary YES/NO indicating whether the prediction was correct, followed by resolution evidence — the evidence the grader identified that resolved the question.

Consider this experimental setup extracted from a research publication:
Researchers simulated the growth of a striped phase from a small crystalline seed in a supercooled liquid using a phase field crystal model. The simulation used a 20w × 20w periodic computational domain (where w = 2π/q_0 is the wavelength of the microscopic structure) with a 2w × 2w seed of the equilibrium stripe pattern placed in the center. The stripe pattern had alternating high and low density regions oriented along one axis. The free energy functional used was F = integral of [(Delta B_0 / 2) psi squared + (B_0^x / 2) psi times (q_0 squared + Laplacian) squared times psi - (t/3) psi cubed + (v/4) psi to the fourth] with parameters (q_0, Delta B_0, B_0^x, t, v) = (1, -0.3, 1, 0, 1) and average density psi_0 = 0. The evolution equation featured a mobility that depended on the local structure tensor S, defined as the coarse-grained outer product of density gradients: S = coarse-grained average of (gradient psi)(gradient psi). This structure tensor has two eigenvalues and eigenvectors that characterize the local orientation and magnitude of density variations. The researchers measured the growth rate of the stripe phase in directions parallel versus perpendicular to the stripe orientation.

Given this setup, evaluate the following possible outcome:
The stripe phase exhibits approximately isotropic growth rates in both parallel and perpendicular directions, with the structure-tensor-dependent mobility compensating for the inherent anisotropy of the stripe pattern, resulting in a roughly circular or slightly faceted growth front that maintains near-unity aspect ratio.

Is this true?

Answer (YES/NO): NO